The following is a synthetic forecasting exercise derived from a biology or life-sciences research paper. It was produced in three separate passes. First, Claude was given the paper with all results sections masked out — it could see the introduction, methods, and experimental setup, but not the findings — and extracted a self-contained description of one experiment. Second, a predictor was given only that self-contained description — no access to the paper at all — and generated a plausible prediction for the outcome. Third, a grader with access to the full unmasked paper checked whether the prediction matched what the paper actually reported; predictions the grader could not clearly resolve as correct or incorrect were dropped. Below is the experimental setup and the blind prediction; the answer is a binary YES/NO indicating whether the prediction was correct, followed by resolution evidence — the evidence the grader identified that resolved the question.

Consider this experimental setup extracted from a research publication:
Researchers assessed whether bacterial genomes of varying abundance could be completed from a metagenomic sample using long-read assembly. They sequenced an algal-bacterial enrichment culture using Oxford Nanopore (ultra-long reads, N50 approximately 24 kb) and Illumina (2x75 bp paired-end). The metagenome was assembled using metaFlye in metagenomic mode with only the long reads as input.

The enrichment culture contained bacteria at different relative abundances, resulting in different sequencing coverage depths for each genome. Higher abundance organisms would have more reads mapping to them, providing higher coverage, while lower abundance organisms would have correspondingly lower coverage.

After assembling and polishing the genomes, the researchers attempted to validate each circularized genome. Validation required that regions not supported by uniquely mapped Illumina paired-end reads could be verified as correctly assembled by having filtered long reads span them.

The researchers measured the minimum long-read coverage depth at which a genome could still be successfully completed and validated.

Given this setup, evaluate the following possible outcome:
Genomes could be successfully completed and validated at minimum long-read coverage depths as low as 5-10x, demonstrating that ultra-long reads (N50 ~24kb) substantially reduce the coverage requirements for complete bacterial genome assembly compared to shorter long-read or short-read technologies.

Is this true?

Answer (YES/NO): NO